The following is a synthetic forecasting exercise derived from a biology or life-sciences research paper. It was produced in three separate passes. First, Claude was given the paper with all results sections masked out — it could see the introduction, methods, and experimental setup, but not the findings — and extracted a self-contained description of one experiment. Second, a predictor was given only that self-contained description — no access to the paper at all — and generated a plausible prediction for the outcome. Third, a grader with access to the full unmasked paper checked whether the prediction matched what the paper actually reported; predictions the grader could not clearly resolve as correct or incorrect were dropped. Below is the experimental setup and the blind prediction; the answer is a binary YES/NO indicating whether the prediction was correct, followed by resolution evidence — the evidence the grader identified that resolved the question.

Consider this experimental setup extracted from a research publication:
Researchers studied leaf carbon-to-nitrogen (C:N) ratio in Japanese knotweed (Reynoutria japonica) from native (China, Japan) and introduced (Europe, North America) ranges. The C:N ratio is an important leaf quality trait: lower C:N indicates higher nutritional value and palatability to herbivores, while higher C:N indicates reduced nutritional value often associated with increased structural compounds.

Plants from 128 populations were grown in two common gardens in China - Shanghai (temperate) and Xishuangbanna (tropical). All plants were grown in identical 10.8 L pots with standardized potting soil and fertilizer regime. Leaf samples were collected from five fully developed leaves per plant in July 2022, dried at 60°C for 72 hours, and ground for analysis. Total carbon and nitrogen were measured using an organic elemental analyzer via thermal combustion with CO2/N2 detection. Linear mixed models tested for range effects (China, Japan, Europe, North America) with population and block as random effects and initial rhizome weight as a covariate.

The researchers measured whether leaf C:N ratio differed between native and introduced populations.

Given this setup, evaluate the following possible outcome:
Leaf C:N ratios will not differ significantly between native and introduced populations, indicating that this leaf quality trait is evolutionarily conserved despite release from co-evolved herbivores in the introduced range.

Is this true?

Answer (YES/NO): NO